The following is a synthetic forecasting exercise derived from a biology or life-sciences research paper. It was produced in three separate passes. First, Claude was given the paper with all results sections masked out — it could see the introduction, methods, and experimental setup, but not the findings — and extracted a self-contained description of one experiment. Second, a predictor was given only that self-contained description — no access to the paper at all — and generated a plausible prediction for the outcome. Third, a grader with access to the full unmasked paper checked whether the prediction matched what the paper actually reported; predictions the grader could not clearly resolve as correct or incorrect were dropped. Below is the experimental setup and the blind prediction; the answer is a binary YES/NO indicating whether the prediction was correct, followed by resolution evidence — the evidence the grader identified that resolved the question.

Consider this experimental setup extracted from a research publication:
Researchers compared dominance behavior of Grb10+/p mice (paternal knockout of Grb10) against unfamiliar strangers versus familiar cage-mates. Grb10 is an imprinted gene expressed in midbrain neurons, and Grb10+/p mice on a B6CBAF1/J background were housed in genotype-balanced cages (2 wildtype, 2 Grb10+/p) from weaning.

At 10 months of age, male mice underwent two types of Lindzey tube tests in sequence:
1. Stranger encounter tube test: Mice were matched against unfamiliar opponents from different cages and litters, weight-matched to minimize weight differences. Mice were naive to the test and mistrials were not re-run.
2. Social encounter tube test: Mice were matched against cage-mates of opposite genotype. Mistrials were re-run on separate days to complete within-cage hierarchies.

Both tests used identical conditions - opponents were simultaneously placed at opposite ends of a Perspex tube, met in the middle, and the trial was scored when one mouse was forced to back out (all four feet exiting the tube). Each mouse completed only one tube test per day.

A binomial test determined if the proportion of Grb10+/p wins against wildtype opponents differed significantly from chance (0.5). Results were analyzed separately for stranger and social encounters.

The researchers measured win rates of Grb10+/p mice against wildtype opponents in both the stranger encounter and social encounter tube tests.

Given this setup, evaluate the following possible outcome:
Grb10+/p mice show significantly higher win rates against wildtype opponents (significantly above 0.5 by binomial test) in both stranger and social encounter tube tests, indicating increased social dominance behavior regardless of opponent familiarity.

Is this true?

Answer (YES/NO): NO